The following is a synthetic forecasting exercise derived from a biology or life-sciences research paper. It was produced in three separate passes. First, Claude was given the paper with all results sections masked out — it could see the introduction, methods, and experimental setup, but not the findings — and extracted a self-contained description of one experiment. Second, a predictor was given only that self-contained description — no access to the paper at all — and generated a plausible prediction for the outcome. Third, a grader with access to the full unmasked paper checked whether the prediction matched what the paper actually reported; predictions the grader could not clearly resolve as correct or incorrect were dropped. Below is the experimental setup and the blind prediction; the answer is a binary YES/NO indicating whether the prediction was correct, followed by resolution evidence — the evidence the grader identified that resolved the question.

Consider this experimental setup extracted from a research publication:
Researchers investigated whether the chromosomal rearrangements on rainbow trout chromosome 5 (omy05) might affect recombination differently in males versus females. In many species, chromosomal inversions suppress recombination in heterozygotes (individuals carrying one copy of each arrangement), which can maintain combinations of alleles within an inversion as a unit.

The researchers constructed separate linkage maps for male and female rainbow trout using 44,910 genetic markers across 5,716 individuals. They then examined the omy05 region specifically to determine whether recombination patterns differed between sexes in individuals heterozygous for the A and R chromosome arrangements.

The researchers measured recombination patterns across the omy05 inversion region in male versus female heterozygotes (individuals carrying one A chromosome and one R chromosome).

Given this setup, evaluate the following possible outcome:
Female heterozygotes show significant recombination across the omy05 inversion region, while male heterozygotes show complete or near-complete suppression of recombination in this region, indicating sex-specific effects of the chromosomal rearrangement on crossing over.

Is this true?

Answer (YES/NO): NO